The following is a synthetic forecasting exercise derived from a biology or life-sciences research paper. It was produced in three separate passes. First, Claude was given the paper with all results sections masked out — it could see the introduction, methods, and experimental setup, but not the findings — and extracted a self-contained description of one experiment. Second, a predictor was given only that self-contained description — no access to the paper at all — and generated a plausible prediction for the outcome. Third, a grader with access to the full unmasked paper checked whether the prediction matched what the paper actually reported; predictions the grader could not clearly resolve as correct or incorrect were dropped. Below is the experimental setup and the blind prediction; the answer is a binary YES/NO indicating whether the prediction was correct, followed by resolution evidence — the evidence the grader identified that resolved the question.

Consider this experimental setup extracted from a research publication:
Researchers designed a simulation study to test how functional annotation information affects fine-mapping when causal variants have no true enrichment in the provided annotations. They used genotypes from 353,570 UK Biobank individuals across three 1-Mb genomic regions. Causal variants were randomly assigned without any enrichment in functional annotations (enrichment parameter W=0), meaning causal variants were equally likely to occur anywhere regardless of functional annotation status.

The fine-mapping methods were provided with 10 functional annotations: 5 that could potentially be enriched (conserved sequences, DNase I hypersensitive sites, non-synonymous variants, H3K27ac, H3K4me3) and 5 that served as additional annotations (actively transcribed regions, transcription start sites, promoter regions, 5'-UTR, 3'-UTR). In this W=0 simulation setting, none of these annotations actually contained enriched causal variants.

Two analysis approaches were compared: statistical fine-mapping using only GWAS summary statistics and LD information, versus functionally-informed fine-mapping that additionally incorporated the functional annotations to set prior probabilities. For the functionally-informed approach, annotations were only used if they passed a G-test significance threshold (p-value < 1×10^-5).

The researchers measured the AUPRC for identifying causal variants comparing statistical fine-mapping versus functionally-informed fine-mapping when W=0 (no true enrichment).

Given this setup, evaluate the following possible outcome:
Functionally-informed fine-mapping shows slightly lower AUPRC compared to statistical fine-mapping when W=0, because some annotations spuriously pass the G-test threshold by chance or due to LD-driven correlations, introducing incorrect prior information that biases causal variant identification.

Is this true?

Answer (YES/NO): NO